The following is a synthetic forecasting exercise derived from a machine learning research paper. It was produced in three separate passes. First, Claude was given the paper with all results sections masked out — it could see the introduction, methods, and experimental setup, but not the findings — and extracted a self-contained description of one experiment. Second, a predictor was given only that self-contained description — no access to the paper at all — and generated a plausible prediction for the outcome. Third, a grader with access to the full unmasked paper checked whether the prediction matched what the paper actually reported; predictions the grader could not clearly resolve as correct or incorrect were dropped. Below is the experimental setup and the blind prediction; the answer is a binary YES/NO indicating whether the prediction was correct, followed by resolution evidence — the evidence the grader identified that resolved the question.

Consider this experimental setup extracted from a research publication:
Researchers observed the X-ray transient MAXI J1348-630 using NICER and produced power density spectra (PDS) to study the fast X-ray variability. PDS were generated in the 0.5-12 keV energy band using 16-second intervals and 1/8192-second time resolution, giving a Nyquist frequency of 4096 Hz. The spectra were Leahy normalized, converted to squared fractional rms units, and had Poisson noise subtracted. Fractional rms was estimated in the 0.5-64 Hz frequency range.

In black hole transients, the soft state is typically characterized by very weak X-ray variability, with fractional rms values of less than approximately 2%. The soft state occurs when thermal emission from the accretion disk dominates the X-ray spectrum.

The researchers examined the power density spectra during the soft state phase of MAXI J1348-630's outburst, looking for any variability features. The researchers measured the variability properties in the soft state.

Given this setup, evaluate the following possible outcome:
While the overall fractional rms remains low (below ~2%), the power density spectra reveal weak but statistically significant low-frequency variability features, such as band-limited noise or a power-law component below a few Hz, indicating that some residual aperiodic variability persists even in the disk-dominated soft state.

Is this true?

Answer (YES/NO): NO